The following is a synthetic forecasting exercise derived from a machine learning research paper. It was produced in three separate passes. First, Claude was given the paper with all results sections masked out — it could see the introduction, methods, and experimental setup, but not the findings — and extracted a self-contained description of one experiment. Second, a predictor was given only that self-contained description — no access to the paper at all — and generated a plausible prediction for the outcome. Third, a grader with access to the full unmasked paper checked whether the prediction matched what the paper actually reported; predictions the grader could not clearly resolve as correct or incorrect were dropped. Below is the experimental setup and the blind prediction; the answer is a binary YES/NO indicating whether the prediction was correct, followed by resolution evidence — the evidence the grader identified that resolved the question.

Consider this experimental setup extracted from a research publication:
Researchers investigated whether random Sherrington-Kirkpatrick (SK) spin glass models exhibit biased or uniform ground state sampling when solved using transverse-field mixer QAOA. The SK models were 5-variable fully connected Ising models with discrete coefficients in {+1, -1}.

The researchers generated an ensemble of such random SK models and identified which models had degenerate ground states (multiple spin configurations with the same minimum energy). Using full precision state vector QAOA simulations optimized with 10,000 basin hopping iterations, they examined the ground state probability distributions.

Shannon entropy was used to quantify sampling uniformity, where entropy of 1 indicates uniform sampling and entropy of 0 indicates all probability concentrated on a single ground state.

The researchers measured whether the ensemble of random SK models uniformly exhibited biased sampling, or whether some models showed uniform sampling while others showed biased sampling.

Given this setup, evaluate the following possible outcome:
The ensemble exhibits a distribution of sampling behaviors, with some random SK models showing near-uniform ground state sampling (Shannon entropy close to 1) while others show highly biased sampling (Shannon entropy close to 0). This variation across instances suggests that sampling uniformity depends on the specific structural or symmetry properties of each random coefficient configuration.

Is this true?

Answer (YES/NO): YES